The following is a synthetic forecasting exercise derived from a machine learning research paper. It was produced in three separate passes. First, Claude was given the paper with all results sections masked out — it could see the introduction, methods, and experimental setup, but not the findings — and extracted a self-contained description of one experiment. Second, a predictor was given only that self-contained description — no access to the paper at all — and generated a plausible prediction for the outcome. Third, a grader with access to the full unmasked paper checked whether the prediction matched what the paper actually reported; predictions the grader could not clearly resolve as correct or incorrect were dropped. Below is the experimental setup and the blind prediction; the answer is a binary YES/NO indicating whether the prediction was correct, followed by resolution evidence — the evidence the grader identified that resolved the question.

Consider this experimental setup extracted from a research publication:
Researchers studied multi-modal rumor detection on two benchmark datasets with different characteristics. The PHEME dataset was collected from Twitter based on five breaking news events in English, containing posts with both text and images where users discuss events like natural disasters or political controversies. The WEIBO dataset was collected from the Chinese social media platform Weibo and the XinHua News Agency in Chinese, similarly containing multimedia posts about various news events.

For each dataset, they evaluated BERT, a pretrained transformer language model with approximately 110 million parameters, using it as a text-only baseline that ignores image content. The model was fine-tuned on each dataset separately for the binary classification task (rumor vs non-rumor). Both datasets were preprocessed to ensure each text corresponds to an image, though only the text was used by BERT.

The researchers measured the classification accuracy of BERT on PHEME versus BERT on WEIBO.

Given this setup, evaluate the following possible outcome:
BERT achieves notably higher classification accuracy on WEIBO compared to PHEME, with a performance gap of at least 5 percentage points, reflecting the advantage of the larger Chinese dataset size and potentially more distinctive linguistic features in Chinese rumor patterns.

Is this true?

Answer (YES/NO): NO